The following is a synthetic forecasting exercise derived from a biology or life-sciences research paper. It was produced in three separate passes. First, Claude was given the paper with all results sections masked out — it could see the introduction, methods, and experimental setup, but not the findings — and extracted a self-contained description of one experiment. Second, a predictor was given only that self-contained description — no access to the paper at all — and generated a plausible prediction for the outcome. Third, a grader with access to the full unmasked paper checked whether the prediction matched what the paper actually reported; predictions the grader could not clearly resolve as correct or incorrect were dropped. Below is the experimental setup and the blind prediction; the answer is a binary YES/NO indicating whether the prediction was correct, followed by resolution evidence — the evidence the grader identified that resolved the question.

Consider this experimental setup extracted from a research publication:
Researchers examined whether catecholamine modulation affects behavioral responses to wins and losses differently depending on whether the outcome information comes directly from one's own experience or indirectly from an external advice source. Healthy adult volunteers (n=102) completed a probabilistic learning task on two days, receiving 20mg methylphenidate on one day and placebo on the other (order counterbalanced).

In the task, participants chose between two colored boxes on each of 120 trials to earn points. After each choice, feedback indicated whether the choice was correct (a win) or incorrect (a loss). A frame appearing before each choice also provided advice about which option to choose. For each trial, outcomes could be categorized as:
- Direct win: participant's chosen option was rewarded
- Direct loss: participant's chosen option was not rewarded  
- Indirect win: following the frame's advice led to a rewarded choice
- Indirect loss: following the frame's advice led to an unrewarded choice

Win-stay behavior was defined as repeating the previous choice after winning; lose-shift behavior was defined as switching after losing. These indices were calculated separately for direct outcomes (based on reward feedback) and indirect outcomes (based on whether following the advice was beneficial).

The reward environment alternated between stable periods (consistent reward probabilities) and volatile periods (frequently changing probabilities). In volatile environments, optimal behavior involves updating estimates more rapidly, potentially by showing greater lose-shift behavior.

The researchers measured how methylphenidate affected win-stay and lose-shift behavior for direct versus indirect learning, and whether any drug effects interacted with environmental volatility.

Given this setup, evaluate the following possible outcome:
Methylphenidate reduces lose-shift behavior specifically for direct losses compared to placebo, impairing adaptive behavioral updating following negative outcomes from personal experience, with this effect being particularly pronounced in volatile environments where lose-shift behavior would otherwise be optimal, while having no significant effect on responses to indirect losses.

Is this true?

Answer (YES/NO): NO